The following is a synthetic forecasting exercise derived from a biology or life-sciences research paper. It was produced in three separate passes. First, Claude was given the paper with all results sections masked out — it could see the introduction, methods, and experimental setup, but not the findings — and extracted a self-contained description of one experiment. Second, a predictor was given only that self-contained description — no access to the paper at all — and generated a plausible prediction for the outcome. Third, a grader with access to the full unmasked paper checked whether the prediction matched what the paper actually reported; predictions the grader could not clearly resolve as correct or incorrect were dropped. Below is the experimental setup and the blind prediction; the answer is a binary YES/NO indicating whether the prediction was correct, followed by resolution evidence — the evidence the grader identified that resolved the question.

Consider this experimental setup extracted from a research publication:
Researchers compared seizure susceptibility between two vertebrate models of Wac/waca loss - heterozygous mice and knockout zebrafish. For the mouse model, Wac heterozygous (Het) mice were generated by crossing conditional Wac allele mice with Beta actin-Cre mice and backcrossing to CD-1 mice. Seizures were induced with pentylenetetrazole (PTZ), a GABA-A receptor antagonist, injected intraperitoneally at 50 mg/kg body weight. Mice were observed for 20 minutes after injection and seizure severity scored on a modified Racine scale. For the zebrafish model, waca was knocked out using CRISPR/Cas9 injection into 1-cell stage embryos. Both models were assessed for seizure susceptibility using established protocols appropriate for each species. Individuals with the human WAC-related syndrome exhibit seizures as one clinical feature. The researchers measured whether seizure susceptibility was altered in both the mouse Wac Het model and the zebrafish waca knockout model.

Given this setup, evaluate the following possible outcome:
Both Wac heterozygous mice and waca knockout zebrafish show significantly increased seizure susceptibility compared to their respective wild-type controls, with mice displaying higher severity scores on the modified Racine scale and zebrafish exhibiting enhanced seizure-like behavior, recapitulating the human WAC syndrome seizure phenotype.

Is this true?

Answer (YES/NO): NO